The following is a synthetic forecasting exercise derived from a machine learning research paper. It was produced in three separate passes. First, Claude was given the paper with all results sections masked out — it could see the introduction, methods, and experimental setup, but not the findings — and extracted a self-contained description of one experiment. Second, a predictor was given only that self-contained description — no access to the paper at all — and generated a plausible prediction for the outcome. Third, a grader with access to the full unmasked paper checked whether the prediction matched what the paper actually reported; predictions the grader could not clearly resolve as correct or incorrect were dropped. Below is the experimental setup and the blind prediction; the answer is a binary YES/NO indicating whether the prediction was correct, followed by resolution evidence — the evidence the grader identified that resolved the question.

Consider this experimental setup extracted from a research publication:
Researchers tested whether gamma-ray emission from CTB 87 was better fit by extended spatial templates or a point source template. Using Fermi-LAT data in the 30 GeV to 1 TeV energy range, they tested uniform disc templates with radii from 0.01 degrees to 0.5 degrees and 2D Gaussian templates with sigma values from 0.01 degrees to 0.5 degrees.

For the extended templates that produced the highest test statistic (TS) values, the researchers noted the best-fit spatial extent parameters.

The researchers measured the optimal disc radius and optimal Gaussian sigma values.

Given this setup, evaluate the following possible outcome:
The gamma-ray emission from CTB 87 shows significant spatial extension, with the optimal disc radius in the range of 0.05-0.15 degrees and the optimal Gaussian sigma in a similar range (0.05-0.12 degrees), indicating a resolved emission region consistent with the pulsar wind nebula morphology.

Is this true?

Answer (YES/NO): NO